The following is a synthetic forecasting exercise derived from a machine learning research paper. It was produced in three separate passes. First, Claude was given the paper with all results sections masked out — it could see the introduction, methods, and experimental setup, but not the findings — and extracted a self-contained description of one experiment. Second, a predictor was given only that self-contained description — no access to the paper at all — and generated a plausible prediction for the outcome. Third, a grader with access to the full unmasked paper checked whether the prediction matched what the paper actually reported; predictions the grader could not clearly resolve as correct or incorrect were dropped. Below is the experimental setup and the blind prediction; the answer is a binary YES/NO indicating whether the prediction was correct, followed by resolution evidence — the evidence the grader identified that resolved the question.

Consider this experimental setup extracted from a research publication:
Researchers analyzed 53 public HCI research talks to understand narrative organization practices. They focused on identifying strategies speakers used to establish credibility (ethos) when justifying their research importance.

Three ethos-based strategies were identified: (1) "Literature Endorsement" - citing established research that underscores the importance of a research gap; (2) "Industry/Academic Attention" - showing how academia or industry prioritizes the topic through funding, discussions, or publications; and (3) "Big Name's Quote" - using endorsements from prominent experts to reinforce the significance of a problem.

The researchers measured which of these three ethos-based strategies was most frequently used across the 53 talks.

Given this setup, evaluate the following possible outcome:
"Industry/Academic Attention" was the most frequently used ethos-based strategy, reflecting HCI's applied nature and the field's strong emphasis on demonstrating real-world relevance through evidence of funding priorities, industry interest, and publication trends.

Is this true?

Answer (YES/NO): NO